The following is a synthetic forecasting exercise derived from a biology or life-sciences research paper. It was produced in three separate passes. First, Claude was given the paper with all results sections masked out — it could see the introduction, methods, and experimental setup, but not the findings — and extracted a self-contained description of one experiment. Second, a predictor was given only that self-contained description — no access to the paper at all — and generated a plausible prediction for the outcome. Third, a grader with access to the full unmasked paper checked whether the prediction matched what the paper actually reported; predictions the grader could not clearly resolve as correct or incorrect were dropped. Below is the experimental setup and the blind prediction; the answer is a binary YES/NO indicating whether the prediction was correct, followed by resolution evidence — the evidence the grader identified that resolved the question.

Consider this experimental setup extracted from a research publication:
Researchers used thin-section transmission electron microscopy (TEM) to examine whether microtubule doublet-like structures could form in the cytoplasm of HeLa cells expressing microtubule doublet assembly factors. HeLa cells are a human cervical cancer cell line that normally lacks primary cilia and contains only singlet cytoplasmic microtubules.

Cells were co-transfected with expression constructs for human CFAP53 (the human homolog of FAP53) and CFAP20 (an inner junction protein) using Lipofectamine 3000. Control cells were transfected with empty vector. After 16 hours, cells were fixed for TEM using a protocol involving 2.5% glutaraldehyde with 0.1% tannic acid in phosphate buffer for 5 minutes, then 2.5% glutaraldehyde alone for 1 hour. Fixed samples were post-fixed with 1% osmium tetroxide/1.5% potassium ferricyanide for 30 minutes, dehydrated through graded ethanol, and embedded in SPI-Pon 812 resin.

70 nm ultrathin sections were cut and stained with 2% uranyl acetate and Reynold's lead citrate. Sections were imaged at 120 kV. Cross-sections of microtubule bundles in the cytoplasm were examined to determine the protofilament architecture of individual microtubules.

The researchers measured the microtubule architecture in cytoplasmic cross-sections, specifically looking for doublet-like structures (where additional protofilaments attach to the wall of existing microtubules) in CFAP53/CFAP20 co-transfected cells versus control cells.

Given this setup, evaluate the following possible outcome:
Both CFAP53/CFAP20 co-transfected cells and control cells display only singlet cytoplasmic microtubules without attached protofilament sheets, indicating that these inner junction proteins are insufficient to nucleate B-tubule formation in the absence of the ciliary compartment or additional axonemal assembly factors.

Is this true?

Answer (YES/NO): NO